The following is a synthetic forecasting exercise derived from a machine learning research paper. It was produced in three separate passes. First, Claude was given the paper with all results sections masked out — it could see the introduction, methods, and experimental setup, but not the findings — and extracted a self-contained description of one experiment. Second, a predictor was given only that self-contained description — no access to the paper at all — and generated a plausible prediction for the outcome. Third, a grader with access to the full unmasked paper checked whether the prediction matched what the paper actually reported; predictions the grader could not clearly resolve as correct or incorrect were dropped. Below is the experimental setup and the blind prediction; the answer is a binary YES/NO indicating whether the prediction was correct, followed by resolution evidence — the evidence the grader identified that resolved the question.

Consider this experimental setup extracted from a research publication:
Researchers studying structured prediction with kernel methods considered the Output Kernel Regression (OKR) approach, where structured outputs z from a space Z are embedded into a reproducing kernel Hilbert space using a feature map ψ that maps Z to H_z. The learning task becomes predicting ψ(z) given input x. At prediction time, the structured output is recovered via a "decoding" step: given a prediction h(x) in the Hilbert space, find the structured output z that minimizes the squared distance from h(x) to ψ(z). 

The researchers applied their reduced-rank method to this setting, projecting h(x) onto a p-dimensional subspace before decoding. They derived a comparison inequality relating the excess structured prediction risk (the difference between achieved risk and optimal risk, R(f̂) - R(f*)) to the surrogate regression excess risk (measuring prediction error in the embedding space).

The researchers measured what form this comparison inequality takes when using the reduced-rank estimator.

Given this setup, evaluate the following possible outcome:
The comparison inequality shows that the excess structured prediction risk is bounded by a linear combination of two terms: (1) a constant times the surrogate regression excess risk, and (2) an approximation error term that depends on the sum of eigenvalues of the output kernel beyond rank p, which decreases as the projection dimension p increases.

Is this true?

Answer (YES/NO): NO